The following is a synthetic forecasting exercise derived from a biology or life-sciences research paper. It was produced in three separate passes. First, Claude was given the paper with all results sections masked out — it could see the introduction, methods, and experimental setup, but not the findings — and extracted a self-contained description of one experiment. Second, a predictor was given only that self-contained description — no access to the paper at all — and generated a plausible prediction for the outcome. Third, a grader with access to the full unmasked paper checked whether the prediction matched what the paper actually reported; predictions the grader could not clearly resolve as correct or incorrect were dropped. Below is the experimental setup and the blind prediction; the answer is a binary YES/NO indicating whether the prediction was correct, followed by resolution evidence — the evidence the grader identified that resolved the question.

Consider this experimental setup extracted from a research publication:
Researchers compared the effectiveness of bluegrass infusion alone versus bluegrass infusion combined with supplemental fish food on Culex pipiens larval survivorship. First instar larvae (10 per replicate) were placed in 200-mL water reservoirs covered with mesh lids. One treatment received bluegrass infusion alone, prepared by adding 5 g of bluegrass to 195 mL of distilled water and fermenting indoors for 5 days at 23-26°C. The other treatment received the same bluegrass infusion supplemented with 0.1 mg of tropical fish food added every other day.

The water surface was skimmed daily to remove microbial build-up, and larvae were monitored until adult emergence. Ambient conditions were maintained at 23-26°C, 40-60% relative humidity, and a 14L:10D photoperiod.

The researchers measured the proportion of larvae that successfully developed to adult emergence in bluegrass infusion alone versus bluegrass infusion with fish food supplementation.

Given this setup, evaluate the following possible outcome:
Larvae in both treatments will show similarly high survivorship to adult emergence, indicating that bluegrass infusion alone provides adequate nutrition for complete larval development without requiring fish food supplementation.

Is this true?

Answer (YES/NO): YES